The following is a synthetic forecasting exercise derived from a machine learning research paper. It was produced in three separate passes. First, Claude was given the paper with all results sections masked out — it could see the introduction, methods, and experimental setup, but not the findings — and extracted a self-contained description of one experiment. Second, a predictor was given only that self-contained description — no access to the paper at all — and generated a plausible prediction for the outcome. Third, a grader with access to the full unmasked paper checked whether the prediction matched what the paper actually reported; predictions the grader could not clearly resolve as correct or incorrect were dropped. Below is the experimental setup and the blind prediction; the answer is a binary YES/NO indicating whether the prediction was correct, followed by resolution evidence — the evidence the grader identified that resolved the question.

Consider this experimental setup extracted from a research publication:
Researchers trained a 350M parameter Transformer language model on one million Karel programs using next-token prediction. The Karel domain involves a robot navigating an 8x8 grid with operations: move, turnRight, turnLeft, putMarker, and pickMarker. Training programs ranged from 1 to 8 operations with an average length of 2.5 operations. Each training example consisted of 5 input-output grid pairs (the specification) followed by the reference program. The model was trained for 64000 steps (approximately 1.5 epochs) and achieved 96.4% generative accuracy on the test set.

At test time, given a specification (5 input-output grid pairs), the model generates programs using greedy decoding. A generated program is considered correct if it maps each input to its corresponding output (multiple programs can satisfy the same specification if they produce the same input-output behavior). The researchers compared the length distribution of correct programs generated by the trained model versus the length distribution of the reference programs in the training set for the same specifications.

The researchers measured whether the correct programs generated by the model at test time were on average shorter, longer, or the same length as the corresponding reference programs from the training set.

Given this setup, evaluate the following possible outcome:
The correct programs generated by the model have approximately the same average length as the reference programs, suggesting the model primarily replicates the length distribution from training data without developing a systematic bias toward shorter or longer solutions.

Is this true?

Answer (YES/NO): NO